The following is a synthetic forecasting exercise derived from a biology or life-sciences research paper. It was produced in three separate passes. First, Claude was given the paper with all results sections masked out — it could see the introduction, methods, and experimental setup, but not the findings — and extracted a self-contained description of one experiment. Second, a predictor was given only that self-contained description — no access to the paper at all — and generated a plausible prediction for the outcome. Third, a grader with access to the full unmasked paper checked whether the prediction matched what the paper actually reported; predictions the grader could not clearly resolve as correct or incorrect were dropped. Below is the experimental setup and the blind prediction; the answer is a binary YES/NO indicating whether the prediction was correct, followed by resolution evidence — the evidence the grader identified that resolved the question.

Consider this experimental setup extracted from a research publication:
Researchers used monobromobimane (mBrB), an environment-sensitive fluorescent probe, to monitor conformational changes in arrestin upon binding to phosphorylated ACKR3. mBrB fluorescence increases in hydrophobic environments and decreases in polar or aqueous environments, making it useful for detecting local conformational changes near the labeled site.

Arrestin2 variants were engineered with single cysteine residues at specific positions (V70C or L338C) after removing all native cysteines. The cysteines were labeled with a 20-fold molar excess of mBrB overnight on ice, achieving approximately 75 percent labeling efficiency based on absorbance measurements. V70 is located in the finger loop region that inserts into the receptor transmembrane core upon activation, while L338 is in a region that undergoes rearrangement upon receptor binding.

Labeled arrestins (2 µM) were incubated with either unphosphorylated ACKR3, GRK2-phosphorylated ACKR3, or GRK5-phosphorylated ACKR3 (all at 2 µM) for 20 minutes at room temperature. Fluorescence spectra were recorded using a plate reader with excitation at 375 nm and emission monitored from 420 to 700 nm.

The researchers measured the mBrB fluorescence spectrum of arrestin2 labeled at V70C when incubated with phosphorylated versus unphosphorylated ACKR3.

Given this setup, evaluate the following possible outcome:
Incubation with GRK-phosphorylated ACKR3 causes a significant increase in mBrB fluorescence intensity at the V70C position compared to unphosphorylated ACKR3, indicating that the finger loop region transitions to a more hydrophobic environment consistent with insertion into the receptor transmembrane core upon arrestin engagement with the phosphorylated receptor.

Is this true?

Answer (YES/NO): NO